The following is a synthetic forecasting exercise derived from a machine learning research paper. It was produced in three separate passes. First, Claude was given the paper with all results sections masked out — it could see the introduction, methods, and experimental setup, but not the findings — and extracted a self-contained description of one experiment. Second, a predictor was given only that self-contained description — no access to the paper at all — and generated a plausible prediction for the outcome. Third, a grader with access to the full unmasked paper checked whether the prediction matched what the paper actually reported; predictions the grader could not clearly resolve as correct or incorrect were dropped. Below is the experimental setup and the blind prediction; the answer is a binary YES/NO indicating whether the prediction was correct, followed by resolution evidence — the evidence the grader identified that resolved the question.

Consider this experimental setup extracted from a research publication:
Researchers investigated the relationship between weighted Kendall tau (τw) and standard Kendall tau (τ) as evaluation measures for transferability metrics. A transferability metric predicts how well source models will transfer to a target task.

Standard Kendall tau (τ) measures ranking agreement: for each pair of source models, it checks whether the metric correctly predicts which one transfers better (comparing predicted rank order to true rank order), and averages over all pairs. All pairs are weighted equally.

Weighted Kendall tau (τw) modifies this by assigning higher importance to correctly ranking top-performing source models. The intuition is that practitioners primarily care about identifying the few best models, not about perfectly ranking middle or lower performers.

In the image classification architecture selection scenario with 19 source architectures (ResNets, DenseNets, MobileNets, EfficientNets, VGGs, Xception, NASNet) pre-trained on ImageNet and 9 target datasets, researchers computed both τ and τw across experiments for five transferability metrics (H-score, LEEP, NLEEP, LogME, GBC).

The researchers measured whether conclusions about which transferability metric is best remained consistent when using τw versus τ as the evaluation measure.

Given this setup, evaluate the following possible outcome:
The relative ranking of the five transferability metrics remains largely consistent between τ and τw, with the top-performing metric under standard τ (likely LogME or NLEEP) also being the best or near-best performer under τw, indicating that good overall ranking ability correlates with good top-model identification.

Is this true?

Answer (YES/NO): YES